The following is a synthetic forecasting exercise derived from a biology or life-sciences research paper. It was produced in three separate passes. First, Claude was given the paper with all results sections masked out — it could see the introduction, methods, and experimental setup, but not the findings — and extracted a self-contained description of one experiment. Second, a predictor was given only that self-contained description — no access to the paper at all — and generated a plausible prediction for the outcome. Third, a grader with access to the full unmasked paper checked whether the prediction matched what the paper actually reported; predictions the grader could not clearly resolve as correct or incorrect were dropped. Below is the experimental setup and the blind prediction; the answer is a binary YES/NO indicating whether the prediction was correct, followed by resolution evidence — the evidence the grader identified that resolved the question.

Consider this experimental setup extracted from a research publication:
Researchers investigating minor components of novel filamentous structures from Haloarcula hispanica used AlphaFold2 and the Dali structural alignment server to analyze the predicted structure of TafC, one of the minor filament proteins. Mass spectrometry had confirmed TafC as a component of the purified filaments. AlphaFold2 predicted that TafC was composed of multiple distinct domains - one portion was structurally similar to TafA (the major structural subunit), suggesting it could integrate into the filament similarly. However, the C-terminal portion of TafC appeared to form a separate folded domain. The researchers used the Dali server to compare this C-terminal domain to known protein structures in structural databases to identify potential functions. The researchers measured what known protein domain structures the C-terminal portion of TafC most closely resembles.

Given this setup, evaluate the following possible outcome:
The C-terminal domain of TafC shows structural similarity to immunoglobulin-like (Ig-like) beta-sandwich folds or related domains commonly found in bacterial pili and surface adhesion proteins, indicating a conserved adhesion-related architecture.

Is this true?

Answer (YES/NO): NO